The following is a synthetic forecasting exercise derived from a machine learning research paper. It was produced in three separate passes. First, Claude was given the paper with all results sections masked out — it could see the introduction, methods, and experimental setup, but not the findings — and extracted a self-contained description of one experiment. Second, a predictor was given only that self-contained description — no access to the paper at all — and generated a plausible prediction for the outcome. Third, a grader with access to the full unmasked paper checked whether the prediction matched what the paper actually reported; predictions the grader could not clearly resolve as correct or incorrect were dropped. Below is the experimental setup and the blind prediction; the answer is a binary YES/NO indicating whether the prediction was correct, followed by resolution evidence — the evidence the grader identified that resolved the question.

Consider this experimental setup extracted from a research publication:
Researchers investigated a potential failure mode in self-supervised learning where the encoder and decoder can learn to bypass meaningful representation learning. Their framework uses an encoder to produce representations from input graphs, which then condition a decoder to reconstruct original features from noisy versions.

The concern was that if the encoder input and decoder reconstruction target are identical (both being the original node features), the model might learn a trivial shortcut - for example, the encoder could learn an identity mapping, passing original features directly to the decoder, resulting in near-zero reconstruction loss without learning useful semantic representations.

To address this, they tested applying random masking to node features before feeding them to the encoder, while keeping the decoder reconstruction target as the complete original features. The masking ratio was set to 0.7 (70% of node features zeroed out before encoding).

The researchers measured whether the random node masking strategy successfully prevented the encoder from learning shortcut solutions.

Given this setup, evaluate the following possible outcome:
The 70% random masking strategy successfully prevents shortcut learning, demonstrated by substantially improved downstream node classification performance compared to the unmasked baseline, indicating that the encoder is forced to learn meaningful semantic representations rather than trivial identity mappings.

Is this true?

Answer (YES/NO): YES